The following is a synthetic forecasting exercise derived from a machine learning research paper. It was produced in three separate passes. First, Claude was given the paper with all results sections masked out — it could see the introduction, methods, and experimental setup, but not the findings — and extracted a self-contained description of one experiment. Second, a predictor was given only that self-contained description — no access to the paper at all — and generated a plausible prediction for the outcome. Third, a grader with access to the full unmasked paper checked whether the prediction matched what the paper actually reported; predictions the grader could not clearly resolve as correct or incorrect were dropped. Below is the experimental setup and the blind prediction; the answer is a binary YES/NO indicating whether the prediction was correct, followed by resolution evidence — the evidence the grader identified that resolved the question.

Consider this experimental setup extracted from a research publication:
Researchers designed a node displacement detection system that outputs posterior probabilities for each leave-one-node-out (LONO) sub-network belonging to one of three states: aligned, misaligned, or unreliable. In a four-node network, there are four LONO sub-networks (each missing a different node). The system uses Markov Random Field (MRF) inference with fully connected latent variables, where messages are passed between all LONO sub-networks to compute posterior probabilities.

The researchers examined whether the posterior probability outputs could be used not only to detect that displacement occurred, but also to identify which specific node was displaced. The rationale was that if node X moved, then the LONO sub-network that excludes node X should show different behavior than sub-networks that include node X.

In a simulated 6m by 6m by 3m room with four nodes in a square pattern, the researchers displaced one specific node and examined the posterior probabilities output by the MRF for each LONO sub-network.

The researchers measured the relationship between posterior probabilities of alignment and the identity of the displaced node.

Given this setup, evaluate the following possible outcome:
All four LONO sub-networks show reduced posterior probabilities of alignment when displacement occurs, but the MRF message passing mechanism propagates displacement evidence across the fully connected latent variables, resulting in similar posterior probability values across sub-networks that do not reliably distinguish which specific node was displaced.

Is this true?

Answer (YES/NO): NO